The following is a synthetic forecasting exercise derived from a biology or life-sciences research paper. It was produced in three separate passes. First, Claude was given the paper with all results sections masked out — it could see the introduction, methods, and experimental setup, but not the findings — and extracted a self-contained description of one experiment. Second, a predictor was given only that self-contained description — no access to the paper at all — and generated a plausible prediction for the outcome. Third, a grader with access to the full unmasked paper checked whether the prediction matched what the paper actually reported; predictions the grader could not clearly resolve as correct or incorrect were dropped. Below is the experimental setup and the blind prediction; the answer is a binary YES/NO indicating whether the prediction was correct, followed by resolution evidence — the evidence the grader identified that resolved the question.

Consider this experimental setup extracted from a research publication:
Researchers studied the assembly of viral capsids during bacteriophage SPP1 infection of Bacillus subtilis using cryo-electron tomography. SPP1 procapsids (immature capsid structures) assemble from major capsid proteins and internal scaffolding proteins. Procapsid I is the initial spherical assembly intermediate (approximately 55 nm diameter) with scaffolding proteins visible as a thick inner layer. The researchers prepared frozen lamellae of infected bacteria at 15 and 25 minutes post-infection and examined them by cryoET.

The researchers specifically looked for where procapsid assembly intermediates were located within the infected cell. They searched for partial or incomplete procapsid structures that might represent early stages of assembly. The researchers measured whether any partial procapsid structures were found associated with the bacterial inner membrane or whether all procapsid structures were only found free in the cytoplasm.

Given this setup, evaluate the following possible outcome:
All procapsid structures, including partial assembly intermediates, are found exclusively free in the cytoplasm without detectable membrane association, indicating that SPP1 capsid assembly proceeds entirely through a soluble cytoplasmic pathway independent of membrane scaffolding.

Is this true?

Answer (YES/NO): NO